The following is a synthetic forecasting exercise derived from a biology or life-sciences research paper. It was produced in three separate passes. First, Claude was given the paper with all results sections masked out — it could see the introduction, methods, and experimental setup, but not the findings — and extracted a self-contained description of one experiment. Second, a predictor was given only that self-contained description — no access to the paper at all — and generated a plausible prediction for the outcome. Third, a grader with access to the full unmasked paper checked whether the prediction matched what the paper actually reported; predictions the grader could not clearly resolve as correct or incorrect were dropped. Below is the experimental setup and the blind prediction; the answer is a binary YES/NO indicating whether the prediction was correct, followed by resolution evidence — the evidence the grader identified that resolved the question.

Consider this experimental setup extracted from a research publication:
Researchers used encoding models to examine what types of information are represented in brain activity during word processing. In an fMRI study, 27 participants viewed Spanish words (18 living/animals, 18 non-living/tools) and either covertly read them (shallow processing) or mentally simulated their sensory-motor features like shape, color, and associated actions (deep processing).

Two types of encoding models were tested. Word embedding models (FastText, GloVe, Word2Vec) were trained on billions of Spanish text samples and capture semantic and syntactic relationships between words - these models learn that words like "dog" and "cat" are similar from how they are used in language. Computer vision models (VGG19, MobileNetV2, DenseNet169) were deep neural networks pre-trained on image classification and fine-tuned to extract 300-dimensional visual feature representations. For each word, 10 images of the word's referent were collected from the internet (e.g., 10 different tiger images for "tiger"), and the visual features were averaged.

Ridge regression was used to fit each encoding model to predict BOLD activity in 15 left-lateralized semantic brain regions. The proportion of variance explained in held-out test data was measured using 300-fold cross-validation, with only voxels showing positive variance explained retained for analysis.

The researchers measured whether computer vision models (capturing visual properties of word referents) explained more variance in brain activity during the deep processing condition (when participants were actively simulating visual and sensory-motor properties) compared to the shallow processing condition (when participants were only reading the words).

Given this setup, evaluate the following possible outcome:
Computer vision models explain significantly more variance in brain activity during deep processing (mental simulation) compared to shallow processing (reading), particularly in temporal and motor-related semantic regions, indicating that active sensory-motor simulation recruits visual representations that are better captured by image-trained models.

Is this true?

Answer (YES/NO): NO